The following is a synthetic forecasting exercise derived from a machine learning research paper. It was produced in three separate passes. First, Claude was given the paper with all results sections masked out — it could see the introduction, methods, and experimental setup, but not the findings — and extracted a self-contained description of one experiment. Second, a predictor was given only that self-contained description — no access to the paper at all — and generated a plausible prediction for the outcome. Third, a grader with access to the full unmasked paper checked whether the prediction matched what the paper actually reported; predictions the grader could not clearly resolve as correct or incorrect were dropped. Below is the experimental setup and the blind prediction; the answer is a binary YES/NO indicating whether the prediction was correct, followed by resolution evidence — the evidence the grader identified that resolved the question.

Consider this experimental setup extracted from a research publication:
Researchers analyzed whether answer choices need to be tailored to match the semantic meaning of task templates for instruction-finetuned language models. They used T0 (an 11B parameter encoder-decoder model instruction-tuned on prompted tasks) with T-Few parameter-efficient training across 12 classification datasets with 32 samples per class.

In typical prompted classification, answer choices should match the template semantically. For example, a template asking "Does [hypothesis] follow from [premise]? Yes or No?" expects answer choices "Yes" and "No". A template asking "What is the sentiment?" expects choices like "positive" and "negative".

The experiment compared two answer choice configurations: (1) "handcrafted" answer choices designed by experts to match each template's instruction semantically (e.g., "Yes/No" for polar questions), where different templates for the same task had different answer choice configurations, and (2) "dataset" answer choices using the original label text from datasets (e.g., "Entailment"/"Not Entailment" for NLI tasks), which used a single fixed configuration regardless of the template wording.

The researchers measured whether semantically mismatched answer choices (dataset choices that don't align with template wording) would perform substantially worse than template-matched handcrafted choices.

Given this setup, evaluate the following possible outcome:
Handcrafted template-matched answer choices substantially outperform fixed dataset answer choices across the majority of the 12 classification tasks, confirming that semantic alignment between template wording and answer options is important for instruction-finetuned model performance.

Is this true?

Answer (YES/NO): NO